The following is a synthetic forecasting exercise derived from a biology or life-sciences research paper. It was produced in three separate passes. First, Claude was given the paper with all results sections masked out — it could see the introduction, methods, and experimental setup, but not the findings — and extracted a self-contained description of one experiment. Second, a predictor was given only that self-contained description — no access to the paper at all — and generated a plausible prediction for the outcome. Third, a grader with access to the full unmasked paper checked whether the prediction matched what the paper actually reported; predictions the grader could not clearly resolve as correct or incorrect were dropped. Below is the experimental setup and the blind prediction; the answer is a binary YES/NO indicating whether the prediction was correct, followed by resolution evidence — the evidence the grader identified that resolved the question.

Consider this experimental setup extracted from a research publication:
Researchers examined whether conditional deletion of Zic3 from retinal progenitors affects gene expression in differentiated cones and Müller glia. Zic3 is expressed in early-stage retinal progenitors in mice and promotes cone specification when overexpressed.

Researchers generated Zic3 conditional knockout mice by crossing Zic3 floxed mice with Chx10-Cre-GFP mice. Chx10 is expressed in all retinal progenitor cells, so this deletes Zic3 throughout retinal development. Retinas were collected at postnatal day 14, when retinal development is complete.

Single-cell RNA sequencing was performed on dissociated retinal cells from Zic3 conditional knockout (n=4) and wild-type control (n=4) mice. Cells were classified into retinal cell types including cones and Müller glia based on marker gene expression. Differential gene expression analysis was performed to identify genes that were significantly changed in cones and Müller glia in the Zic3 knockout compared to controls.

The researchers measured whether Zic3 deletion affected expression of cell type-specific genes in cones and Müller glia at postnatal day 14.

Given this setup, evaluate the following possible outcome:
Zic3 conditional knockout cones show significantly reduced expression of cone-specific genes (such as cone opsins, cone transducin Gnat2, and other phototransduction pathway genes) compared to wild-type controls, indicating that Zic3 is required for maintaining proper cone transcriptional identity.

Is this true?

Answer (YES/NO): NO